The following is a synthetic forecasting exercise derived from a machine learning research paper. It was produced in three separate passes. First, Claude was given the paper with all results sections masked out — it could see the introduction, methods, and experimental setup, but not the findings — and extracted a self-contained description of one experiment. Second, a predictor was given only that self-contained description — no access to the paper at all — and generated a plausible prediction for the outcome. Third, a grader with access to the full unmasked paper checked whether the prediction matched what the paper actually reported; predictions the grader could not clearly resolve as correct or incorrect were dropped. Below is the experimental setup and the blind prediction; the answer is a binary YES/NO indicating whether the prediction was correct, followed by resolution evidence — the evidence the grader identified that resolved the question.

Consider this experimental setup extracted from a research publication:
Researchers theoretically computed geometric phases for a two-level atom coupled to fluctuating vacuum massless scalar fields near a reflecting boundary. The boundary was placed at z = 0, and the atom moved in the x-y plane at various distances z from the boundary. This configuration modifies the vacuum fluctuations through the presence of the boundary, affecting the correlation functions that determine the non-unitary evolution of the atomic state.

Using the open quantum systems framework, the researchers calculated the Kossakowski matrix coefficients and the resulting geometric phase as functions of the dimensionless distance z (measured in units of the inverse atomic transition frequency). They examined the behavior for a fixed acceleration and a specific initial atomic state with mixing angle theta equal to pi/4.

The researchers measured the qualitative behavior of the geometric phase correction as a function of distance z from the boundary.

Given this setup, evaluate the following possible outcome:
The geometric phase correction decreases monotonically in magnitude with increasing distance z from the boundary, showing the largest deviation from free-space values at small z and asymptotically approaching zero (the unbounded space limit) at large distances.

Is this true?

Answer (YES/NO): NO